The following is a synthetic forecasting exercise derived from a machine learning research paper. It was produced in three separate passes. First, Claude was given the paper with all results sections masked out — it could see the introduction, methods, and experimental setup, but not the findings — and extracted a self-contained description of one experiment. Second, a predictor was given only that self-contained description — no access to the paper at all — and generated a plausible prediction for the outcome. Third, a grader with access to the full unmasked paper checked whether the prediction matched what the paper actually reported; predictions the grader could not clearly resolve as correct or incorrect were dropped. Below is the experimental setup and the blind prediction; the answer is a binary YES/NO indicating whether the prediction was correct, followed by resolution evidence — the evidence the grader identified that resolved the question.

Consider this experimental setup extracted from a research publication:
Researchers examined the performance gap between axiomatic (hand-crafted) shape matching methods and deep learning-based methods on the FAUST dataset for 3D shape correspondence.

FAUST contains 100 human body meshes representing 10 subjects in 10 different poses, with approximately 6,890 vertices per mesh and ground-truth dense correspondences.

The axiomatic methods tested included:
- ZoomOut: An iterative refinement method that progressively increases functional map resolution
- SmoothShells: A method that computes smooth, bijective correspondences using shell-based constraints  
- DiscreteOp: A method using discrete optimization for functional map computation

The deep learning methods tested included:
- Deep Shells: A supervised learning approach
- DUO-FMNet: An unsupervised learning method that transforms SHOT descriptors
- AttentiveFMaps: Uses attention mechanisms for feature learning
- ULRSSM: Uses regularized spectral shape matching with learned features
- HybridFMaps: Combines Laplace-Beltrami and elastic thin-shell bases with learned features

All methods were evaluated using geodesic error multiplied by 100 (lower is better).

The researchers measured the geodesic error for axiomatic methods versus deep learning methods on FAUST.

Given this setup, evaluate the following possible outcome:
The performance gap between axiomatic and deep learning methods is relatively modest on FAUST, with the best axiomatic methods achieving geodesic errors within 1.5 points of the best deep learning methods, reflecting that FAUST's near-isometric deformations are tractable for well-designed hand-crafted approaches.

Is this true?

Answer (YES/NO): YES